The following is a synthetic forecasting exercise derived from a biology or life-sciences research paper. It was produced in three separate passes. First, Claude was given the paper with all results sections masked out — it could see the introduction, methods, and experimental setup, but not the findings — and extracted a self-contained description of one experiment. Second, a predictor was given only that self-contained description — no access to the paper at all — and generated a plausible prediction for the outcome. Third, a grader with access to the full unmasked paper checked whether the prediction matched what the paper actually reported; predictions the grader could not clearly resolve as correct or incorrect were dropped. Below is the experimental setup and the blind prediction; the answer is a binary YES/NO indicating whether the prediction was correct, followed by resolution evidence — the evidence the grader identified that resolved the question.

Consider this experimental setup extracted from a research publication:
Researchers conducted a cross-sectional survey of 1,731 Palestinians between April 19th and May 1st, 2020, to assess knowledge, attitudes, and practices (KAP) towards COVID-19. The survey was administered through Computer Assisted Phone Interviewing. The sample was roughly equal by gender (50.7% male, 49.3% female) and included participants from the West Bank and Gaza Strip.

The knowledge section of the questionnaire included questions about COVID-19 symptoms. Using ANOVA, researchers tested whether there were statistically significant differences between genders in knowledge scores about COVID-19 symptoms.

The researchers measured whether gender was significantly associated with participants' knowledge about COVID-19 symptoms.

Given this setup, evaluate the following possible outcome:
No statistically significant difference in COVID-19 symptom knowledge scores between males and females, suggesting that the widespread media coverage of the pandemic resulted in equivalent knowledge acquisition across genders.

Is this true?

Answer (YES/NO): YES